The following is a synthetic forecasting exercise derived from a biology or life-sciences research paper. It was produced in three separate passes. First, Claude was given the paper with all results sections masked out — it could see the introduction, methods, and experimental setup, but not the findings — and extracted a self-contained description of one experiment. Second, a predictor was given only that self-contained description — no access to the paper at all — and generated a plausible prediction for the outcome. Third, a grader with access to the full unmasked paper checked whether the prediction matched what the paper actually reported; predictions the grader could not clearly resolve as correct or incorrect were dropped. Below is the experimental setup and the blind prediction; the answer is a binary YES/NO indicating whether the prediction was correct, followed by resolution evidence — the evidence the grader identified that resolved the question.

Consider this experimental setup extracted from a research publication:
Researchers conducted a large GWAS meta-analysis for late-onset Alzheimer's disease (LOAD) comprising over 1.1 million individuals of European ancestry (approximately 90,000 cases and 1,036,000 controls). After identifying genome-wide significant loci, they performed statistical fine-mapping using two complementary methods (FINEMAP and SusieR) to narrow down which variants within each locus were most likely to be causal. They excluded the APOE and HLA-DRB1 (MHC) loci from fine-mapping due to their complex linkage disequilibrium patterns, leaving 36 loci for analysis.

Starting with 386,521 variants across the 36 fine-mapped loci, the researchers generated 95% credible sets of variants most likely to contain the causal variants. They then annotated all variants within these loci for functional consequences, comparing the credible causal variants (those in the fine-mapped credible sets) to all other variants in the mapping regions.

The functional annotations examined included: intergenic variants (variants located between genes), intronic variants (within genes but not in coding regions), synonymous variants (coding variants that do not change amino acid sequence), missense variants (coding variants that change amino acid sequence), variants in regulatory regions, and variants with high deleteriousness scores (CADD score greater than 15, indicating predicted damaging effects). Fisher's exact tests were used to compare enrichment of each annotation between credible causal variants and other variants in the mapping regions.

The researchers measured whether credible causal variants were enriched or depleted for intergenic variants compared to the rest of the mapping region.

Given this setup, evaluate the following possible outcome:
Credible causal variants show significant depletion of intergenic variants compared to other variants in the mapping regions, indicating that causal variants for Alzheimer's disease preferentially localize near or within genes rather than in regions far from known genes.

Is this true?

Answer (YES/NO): YES